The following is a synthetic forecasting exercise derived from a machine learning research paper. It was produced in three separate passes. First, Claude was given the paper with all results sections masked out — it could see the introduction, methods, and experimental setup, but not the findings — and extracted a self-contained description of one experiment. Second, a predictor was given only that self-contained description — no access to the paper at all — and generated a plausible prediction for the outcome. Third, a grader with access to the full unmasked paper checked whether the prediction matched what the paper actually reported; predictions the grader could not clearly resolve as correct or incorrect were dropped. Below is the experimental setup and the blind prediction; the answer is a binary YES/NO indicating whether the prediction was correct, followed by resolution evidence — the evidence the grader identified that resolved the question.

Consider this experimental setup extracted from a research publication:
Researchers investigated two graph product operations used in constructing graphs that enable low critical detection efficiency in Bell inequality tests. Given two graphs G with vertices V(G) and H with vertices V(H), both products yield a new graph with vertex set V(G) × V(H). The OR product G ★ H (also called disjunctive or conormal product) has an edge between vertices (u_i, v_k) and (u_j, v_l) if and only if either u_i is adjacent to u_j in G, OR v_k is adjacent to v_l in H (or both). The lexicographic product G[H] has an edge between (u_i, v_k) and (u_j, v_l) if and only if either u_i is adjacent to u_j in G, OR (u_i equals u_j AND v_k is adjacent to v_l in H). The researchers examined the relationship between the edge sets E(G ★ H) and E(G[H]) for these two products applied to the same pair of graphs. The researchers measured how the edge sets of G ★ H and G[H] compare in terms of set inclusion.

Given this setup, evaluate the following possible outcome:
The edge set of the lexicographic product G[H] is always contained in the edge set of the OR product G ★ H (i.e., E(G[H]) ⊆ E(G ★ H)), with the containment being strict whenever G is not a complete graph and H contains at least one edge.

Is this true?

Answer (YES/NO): YES